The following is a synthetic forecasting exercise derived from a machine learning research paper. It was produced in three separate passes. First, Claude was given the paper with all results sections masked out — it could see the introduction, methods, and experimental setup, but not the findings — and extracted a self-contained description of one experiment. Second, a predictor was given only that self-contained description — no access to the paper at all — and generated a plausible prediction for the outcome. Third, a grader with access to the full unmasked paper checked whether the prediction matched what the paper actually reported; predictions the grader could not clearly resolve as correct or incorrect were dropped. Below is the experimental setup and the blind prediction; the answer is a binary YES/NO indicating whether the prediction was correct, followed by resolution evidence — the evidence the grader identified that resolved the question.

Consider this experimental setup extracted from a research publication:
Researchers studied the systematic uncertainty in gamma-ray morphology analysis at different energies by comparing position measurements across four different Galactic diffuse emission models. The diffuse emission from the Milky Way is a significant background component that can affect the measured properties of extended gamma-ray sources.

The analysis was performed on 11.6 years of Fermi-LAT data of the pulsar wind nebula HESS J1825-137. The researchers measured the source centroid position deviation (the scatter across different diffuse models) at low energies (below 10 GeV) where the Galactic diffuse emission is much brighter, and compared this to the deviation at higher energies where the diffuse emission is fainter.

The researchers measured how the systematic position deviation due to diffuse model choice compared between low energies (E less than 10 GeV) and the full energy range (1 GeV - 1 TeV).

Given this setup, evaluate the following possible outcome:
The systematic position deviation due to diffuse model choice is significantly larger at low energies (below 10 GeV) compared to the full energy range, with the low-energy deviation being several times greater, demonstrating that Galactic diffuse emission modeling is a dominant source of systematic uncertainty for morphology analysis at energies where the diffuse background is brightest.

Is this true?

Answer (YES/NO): NO